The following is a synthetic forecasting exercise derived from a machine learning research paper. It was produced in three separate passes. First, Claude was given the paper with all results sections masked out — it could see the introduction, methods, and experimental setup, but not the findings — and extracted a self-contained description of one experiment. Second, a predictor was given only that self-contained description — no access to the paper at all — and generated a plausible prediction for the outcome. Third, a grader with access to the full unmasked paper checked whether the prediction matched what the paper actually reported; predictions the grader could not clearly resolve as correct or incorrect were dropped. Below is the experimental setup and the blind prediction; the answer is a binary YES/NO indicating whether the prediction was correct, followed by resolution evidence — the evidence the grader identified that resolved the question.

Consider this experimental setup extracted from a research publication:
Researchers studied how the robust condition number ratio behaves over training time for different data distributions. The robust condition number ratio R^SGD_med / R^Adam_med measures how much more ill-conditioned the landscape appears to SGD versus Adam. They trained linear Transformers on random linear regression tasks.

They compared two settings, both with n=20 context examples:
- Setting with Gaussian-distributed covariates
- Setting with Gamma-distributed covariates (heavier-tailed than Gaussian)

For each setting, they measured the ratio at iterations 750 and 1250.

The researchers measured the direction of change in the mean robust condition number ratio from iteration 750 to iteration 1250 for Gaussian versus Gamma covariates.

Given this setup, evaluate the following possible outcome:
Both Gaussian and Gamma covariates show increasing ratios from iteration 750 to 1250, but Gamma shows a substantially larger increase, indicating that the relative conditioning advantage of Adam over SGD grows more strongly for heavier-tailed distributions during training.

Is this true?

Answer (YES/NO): NO